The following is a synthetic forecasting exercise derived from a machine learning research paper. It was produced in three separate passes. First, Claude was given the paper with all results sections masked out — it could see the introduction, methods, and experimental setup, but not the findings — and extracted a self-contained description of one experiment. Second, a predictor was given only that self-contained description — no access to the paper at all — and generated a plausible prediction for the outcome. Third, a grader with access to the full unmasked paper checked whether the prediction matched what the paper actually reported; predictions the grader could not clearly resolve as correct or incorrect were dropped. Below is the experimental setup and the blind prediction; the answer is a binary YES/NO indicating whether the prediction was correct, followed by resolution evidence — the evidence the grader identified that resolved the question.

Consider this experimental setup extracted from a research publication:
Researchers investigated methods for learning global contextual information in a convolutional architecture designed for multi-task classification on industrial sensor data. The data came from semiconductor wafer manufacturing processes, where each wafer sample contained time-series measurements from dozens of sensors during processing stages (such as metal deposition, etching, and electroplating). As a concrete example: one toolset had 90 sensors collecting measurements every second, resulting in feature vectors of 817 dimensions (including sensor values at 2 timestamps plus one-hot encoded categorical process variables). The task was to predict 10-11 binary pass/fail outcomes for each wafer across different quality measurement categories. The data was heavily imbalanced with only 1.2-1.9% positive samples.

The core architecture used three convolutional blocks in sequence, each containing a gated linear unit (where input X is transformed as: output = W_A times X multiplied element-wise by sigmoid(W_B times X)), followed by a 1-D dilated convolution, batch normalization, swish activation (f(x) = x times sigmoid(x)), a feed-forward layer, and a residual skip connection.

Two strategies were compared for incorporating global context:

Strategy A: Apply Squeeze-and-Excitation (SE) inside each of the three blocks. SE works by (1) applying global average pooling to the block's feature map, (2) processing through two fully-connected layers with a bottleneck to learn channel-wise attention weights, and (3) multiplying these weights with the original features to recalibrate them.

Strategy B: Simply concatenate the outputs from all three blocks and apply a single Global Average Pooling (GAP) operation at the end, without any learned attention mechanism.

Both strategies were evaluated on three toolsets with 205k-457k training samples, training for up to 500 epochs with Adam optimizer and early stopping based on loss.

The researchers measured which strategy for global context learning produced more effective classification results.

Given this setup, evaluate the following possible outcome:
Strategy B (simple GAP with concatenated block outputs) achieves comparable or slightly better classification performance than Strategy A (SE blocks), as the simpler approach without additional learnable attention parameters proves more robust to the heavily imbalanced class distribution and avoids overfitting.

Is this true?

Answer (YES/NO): NO